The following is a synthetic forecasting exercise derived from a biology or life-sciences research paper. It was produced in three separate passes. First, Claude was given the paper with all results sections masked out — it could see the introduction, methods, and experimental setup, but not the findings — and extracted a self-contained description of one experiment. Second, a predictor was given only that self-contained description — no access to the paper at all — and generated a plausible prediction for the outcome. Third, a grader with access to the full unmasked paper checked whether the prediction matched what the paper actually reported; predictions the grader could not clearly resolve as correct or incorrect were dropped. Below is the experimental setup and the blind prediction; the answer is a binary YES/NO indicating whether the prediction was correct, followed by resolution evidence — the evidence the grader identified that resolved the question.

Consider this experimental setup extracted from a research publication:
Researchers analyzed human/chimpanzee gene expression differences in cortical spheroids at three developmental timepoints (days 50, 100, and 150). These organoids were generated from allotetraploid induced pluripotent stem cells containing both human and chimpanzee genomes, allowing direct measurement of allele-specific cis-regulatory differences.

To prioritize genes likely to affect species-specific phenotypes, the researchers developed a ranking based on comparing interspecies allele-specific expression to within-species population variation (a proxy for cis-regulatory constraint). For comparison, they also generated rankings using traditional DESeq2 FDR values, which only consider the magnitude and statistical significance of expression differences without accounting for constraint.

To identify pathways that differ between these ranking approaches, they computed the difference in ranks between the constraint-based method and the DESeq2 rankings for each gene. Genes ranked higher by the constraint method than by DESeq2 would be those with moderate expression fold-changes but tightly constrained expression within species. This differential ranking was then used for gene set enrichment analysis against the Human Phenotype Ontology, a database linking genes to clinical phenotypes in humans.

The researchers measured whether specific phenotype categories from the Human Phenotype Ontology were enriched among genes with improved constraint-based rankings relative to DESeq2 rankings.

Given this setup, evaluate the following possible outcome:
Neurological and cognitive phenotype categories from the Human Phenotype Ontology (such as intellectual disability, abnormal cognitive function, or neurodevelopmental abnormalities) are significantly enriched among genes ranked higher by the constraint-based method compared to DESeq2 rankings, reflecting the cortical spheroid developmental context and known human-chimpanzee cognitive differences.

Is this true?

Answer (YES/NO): NO